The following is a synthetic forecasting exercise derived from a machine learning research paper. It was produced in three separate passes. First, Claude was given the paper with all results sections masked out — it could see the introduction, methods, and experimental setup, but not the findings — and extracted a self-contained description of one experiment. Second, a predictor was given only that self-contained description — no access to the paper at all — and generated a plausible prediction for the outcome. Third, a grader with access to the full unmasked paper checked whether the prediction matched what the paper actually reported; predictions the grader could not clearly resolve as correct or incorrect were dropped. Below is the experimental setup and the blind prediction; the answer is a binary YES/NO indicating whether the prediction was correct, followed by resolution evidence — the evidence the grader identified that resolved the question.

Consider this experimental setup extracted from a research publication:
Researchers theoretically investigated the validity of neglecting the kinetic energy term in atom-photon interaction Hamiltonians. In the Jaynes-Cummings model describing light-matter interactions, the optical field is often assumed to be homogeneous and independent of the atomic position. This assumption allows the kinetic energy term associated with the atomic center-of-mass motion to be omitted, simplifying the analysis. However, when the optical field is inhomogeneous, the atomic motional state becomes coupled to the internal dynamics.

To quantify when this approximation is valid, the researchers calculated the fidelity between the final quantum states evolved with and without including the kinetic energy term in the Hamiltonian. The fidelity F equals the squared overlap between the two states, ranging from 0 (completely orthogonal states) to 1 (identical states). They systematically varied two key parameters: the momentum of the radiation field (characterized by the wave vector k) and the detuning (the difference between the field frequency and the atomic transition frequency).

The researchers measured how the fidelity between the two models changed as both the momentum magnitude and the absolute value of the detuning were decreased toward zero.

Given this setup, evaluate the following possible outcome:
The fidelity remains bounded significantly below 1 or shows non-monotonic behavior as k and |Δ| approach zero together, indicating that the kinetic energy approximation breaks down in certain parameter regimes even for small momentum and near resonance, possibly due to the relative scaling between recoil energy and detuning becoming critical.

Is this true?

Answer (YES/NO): NO